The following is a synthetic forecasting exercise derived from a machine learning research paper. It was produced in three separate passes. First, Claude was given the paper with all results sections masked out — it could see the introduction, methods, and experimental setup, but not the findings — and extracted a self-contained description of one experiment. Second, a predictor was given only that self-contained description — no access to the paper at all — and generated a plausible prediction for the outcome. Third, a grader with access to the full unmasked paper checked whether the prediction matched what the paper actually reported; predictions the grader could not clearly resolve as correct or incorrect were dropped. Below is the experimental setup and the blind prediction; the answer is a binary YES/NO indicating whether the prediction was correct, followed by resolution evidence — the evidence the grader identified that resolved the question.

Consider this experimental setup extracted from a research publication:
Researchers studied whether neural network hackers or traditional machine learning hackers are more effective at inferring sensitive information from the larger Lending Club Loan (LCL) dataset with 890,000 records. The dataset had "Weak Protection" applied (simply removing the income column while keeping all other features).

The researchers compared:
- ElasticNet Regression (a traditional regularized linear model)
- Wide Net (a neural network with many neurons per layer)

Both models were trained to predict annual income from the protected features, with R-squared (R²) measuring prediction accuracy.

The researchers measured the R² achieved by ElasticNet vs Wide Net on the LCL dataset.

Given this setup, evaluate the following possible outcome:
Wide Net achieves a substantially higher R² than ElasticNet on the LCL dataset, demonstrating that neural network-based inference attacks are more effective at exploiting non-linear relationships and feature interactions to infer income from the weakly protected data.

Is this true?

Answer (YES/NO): NO